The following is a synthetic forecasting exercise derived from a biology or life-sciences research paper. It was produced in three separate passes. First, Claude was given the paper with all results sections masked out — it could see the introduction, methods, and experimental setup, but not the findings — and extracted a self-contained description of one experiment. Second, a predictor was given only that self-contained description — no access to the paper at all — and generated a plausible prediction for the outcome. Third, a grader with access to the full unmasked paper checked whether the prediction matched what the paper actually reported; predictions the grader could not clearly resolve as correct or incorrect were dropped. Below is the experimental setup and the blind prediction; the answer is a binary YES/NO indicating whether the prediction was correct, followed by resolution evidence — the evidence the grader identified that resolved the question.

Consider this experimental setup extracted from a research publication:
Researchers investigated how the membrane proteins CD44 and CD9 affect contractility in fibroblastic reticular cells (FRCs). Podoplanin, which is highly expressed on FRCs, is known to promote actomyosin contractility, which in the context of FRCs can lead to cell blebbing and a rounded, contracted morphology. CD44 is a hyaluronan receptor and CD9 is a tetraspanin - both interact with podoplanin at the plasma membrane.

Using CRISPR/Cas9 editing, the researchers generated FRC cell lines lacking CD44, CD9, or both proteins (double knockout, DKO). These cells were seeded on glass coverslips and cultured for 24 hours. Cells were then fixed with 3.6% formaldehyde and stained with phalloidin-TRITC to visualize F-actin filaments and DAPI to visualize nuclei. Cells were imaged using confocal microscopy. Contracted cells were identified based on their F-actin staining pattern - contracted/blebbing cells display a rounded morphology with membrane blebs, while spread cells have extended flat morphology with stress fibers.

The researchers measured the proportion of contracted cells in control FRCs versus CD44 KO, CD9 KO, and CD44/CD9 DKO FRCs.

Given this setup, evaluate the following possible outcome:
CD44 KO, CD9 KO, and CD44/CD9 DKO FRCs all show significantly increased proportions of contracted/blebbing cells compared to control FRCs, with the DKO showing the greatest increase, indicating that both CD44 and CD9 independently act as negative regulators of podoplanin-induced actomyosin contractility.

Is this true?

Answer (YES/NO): NO